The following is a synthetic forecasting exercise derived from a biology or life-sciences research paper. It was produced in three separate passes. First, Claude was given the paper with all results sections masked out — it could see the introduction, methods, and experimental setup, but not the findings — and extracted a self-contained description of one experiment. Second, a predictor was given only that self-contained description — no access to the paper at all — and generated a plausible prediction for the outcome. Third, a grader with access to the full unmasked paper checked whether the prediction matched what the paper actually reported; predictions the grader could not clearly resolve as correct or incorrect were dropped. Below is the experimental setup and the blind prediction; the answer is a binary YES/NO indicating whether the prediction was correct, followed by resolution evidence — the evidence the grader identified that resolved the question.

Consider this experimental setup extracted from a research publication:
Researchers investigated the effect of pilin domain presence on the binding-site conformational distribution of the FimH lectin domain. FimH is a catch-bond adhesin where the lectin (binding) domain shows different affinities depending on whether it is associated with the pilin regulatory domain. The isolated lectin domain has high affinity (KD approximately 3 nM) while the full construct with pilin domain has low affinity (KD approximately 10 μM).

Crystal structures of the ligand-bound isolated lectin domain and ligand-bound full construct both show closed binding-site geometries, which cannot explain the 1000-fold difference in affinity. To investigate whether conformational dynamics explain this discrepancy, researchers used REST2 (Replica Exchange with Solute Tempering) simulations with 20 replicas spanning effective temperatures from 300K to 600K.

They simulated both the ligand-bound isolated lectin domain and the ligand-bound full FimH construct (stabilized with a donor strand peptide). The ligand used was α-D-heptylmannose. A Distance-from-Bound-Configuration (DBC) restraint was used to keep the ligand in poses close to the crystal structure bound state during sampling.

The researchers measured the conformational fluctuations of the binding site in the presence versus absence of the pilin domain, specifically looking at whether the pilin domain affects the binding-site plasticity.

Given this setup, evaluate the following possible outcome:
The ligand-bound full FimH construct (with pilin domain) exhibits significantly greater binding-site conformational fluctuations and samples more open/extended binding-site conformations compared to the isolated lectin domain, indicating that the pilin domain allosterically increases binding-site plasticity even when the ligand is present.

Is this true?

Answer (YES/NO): NO